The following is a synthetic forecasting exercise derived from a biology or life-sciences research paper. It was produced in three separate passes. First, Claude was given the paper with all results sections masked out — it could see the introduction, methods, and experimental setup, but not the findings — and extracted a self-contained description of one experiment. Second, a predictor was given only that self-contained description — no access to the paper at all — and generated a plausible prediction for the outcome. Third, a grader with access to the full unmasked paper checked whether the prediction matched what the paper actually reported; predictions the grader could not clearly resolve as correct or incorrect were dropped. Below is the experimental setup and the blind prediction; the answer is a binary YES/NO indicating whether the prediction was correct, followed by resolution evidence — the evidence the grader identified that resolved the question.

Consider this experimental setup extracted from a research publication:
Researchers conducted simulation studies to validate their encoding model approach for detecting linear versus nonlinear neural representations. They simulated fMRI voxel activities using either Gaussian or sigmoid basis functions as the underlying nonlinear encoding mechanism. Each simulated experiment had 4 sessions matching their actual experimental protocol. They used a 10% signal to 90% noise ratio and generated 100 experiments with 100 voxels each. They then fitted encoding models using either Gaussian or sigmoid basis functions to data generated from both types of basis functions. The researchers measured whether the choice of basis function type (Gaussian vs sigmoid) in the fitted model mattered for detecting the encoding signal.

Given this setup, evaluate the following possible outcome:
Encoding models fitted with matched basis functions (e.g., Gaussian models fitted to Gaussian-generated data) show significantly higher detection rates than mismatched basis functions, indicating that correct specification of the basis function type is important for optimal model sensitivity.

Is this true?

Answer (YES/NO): NO